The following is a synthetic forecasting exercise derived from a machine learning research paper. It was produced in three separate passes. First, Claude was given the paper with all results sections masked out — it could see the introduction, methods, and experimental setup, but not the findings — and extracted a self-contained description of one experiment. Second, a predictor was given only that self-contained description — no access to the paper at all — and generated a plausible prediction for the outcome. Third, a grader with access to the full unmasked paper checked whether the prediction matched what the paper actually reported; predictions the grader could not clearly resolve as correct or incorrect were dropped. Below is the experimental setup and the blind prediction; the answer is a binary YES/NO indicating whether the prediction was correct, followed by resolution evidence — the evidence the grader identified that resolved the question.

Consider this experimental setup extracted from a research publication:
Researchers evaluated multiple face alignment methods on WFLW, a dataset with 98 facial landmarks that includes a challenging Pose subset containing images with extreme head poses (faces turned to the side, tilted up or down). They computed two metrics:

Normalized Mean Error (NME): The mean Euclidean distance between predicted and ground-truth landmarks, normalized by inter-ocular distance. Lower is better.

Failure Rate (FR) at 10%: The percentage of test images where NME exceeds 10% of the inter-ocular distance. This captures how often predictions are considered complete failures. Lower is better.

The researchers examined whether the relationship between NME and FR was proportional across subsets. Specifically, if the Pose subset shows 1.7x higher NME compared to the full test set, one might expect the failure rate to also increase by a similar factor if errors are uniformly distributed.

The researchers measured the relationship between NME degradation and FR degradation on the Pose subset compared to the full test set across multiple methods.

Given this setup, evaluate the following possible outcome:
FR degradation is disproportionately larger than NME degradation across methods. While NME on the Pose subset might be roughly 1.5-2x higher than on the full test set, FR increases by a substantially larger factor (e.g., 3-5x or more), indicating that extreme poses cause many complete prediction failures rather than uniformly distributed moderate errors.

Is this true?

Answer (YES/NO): YES